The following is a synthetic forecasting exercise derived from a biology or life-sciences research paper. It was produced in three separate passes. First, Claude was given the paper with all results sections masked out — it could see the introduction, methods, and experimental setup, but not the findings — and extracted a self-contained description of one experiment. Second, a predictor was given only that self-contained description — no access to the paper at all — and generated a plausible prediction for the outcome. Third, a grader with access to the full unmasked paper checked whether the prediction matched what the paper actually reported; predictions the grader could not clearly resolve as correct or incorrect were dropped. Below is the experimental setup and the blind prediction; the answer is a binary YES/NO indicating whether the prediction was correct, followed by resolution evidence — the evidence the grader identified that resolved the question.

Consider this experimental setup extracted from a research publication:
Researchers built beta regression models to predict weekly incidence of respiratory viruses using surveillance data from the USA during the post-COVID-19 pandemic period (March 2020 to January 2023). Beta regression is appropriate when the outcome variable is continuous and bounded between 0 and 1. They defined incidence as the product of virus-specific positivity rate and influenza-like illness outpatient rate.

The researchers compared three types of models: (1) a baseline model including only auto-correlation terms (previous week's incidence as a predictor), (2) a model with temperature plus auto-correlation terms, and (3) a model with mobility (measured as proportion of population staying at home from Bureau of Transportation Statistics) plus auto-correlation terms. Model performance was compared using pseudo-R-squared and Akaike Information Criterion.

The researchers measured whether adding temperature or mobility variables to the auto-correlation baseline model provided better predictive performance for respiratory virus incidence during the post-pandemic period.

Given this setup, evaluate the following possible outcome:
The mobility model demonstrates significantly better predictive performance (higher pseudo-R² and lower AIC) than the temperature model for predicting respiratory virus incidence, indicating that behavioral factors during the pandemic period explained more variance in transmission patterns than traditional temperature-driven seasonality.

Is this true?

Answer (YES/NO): YES